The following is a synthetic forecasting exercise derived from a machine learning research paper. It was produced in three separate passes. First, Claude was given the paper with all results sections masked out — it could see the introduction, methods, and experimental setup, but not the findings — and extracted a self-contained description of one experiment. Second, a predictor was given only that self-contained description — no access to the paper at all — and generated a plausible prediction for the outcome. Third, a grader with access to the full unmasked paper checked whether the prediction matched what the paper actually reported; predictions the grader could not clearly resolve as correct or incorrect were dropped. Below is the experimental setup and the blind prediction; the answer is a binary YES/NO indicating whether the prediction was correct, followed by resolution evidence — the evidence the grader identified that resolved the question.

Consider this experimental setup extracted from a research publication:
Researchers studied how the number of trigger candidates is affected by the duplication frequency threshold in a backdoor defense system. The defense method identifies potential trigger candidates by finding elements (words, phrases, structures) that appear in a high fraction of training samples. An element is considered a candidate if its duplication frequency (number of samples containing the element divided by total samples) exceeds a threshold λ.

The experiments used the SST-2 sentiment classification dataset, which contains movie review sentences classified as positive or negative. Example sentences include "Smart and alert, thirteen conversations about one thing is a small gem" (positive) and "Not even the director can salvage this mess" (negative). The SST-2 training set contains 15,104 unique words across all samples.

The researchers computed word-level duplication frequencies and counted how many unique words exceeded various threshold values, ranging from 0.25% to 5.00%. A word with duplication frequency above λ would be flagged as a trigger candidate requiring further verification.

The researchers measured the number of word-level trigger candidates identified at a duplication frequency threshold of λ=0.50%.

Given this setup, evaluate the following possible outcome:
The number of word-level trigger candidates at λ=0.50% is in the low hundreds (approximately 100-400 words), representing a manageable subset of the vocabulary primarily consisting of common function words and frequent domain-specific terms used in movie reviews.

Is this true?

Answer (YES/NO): YES